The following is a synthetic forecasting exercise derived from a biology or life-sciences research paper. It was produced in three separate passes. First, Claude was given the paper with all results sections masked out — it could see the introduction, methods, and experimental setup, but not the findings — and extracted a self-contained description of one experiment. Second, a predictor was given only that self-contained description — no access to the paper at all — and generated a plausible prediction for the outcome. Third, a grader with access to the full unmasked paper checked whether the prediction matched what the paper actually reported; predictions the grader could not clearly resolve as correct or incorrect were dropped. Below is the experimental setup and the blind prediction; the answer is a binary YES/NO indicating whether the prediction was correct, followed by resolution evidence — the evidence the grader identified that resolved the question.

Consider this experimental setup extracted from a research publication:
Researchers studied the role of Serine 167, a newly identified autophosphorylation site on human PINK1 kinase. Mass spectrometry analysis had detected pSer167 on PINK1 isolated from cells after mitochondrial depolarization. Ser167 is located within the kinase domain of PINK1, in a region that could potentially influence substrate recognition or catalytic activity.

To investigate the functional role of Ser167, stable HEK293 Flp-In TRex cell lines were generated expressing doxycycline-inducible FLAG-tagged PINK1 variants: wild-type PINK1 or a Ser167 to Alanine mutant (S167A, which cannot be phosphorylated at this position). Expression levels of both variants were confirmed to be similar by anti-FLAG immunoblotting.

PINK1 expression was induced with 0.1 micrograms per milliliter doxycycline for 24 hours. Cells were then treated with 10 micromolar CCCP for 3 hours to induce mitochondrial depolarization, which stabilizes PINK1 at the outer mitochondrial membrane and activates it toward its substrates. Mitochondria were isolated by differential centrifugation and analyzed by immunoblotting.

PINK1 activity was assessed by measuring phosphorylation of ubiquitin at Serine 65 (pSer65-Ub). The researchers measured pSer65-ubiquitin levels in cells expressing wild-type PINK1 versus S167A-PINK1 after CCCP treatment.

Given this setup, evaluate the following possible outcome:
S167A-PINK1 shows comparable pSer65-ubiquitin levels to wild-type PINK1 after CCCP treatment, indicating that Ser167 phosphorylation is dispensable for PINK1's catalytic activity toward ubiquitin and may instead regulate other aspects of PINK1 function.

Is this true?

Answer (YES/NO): NO